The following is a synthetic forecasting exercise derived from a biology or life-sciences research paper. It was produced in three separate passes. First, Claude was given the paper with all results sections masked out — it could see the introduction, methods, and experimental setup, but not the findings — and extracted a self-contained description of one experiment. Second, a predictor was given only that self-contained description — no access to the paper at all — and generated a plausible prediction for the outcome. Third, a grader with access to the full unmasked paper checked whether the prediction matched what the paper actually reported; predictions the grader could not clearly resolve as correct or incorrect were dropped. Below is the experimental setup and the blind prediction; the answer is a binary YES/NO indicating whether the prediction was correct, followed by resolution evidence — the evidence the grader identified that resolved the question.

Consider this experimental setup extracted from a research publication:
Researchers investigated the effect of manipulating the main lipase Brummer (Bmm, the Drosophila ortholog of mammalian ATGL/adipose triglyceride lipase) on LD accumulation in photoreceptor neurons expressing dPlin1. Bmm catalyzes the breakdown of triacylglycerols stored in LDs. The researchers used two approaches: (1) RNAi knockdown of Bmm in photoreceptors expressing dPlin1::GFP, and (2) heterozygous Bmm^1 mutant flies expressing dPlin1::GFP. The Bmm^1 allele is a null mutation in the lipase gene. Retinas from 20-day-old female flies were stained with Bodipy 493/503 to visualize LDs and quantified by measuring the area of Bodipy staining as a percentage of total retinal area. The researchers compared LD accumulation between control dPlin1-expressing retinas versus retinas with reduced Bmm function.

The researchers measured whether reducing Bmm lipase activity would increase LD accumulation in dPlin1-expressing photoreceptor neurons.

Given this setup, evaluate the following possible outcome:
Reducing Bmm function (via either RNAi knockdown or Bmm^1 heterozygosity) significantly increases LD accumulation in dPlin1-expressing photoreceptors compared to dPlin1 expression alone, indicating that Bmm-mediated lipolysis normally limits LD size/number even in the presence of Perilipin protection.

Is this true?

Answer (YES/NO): NO